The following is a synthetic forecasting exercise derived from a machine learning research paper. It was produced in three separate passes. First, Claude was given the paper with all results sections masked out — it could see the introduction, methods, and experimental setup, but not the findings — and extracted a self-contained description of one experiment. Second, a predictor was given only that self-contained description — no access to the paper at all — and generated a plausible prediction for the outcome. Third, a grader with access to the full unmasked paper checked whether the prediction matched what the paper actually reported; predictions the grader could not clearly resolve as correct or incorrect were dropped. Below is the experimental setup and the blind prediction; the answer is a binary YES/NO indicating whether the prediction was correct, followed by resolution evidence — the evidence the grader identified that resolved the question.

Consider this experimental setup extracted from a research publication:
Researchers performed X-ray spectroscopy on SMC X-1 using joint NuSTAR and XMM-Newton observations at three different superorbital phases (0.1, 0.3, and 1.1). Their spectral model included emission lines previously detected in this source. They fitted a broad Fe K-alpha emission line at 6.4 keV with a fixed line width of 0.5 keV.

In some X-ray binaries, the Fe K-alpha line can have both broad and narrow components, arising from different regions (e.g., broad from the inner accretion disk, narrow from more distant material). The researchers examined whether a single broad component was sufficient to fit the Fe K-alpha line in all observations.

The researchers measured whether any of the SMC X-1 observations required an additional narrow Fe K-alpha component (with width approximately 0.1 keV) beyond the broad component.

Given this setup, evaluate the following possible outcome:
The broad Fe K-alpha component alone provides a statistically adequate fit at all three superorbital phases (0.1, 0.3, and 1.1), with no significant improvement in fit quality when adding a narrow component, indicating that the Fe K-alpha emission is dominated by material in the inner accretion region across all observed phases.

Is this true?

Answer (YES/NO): NO